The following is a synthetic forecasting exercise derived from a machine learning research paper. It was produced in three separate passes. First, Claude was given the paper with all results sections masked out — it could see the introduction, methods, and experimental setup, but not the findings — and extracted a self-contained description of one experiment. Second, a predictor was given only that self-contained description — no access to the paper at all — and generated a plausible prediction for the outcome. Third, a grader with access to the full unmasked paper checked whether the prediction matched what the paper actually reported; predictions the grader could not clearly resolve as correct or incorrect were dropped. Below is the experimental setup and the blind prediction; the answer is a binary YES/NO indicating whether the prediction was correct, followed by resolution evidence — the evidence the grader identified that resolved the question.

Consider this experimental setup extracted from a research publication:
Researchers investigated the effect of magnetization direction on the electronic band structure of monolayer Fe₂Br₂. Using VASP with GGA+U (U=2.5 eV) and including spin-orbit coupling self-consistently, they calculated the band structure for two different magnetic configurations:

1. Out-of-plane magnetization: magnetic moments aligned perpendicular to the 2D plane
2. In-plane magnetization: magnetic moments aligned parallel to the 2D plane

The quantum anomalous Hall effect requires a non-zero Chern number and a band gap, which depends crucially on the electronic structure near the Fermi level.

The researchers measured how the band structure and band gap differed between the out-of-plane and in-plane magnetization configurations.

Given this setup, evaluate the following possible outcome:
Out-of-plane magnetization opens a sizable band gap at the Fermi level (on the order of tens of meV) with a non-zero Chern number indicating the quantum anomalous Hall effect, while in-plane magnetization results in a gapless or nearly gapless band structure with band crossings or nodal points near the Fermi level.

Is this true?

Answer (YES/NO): NO